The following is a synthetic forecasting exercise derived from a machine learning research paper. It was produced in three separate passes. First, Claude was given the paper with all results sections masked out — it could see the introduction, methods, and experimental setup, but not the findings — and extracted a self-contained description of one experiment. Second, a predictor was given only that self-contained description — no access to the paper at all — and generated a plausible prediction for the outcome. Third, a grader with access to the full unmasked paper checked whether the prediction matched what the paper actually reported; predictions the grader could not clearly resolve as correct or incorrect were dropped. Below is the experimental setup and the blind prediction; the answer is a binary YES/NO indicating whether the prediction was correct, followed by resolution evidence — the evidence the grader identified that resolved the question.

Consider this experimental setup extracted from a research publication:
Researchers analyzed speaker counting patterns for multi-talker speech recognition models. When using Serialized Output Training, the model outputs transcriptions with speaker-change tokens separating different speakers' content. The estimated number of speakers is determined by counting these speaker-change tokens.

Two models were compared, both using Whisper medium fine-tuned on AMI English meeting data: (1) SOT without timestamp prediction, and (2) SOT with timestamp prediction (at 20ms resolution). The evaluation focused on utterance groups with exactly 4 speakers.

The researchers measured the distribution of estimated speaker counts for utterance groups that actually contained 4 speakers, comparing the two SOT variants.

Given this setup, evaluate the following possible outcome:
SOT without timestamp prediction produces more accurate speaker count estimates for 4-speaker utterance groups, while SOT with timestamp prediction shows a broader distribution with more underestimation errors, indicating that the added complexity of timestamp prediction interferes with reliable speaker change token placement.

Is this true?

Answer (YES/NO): NO